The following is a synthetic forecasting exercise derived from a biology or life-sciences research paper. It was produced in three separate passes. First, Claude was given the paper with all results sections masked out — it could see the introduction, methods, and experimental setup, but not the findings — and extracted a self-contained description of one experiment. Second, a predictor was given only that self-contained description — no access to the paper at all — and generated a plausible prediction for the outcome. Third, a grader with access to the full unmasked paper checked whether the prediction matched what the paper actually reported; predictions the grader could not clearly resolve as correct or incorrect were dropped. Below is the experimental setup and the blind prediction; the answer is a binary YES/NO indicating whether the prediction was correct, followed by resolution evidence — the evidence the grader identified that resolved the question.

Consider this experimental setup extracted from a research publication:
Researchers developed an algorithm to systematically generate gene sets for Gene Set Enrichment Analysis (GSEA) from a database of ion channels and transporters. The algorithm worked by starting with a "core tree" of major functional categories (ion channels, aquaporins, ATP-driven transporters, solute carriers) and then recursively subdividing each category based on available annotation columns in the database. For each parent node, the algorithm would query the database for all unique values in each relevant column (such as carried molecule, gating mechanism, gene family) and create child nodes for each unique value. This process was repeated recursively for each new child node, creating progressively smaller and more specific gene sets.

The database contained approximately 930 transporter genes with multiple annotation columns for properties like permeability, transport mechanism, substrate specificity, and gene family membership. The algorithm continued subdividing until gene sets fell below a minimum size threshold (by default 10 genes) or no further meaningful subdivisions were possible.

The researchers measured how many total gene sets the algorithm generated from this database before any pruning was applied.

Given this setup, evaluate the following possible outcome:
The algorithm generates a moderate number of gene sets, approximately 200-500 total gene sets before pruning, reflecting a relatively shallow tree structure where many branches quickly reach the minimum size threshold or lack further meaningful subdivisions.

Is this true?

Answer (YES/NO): NO